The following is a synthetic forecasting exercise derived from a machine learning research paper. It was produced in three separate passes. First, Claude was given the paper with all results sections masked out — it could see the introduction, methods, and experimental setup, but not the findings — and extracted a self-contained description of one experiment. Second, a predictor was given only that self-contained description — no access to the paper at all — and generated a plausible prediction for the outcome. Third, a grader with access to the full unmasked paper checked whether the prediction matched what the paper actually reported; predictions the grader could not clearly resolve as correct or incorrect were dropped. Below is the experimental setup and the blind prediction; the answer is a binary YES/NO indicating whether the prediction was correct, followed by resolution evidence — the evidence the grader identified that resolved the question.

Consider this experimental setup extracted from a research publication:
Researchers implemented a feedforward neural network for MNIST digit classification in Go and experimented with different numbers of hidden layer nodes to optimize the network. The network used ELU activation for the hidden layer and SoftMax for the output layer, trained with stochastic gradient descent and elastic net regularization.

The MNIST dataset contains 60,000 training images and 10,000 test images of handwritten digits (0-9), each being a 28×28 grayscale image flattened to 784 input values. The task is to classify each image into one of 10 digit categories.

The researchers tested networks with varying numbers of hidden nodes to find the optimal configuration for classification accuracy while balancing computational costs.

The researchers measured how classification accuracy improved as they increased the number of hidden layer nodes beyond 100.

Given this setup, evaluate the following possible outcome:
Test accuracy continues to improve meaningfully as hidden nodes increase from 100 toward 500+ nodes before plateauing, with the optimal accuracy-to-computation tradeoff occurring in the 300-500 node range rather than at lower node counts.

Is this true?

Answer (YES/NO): NO